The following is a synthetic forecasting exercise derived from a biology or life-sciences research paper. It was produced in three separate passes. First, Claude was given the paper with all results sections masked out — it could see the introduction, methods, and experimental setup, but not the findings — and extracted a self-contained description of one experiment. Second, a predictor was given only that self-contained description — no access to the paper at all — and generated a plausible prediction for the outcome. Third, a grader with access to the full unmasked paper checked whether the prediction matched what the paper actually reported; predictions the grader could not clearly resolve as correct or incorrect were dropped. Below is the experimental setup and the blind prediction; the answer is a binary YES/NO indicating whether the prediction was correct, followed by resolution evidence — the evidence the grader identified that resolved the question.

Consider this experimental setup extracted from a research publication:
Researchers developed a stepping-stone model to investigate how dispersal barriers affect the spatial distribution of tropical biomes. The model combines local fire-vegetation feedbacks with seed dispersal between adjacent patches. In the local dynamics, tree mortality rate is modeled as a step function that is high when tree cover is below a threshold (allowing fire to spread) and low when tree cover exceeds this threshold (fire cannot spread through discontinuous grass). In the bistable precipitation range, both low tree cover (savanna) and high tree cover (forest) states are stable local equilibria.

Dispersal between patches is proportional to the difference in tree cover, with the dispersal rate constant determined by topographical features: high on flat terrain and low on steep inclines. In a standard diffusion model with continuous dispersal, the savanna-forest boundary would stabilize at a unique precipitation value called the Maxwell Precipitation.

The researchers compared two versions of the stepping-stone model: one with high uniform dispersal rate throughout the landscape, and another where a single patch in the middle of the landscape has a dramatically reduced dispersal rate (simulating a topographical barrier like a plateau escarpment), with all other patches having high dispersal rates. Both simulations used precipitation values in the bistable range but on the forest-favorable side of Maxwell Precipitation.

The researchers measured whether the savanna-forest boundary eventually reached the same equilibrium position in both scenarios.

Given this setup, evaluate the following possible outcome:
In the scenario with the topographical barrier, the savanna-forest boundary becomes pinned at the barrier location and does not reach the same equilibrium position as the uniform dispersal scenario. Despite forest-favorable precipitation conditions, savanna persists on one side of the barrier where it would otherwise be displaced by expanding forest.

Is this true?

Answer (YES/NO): YES